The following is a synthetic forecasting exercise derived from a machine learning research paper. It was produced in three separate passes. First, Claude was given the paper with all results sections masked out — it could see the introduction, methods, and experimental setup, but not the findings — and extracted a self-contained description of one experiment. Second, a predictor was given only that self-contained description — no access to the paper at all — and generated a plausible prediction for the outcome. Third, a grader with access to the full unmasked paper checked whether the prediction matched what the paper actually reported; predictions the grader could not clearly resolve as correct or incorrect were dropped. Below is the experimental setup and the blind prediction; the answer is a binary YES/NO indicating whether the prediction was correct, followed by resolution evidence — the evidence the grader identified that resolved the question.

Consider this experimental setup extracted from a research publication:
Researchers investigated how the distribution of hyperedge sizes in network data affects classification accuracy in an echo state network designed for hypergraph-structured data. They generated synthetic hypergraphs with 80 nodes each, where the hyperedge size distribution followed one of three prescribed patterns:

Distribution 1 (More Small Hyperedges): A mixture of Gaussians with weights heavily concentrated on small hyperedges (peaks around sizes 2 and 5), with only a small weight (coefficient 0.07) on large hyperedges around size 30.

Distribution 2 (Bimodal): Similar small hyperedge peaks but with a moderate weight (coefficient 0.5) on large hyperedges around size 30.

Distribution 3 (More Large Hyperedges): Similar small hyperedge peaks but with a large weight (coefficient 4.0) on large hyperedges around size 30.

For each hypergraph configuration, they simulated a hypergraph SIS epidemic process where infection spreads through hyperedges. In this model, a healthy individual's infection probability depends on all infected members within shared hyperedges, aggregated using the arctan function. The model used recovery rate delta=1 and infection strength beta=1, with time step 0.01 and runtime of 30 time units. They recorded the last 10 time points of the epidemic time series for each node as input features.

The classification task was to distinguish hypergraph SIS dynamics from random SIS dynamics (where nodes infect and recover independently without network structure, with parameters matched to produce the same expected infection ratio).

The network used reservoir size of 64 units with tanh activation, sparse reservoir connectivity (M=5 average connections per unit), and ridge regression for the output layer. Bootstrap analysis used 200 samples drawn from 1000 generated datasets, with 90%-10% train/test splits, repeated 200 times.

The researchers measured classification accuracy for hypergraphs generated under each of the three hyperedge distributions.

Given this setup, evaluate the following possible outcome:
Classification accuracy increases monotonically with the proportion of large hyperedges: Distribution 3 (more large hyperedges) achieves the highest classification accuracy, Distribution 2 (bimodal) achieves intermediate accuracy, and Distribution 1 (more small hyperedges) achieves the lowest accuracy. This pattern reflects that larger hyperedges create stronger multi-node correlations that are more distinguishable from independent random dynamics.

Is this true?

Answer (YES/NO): YES